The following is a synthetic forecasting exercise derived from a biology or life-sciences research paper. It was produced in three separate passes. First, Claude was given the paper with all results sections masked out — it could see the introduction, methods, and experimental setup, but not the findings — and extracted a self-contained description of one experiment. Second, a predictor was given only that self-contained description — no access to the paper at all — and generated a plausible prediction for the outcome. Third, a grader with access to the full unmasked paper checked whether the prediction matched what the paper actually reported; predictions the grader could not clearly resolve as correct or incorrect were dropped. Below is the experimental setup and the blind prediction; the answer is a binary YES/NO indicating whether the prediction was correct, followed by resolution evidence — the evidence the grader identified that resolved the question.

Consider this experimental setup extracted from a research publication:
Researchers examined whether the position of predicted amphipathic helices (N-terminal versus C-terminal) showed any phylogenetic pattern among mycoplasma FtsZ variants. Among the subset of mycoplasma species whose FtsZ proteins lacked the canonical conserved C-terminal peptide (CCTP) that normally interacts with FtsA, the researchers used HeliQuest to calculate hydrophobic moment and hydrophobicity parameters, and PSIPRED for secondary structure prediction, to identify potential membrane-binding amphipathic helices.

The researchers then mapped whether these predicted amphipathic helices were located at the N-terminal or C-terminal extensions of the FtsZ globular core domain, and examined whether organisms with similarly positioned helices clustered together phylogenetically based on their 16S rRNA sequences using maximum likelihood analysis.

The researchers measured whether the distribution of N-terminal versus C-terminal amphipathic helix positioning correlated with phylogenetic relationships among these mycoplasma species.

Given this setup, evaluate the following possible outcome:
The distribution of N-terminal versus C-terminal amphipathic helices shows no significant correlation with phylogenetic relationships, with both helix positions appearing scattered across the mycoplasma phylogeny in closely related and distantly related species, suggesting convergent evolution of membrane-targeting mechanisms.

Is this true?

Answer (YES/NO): NO